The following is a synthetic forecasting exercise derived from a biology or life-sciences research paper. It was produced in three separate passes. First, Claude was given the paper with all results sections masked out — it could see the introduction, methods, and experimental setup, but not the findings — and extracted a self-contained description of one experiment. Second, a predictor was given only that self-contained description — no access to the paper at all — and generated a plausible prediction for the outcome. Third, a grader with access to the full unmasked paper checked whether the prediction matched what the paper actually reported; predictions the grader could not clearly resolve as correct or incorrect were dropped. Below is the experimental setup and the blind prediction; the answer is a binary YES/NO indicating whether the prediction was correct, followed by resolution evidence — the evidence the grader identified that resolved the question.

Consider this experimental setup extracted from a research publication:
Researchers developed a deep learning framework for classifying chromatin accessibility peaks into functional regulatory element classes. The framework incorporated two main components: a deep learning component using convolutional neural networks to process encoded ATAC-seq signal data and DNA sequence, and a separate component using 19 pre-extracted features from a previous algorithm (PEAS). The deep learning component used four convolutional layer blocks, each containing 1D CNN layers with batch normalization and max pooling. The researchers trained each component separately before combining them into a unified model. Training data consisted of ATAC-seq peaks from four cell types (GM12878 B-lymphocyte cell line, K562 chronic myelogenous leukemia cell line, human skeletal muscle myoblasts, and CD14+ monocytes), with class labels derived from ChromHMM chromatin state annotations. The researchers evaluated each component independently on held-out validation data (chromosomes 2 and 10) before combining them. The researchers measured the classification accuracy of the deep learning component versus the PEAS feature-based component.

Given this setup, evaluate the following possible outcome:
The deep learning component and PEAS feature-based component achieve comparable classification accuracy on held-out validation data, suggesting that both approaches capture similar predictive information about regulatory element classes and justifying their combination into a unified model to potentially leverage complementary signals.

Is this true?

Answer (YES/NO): NO